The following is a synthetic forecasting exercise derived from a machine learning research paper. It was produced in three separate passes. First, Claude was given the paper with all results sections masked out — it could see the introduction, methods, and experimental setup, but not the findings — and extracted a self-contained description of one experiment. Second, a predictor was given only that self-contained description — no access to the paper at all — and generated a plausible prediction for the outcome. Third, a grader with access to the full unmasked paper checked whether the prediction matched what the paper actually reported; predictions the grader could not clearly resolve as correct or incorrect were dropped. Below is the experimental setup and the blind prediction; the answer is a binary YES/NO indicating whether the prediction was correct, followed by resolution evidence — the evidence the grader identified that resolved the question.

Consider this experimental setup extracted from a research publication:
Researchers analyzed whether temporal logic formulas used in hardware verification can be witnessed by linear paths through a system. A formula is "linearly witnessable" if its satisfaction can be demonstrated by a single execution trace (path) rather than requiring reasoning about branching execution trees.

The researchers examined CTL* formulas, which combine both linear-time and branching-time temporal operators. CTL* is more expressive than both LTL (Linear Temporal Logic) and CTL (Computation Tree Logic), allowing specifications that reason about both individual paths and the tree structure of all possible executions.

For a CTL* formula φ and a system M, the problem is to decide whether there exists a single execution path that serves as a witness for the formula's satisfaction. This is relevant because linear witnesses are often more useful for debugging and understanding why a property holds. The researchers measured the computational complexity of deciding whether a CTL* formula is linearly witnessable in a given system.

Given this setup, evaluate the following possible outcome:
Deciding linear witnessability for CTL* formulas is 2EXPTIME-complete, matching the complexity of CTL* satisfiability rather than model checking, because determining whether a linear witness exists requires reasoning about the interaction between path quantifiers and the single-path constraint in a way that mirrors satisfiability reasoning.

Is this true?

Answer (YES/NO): NO